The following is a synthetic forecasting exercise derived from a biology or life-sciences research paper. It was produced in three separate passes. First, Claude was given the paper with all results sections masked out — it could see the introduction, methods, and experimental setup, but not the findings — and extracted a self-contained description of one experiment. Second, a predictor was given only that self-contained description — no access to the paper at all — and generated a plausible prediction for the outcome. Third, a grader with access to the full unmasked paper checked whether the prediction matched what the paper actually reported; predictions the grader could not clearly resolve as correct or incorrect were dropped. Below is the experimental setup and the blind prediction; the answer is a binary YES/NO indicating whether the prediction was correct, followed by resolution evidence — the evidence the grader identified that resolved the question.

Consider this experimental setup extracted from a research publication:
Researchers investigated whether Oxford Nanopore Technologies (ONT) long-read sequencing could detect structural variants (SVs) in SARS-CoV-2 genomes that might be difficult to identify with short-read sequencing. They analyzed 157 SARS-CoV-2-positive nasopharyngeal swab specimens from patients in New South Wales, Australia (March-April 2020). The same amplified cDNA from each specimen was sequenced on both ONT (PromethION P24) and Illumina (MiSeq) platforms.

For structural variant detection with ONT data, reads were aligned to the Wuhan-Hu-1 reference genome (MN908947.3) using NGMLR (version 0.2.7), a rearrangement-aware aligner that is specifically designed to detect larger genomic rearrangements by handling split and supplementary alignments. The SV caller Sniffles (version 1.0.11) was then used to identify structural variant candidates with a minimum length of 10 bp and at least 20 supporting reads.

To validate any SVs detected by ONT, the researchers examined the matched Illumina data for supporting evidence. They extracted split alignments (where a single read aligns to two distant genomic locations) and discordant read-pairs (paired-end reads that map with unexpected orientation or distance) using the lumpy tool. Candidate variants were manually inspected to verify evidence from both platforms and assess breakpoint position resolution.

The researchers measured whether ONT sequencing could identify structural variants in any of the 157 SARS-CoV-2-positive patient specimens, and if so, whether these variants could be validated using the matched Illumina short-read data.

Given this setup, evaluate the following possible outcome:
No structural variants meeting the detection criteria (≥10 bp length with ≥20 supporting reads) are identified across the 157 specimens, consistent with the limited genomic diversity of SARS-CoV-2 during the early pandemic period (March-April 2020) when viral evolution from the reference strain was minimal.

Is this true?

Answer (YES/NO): NO